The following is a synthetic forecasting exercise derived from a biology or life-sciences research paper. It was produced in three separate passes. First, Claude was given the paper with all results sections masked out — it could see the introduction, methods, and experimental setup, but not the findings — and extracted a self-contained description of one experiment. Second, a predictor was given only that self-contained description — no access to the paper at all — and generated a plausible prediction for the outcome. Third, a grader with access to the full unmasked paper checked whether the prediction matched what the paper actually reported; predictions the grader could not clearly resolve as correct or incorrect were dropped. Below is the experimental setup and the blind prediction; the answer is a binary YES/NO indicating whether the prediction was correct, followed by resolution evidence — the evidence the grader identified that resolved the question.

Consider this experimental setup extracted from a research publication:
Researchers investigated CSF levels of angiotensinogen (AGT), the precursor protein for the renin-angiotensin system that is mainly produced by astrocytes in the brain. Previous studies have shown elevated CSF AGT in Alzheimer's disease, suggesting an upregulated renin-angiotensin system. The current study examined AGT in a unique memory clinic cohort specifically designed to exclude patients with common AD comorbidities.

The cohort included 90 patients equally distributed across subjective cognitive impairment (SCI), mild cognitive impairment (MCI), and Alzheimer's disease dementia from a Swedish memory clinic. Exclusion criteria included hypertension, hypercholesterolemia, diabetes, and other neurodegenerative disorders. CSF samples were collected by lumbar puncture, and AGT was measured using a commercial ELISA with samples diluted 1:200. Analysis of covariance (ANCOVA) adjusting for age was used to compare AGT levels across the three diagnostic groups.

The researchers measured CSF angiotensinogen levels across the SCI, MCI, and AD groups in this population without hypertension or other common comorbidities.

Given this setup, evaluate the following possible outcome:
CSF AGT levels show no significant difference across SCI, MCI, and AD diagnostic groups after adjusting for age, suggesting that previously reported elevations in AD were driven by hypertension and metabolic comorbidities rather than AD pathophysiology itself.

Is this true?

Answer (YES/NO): NO